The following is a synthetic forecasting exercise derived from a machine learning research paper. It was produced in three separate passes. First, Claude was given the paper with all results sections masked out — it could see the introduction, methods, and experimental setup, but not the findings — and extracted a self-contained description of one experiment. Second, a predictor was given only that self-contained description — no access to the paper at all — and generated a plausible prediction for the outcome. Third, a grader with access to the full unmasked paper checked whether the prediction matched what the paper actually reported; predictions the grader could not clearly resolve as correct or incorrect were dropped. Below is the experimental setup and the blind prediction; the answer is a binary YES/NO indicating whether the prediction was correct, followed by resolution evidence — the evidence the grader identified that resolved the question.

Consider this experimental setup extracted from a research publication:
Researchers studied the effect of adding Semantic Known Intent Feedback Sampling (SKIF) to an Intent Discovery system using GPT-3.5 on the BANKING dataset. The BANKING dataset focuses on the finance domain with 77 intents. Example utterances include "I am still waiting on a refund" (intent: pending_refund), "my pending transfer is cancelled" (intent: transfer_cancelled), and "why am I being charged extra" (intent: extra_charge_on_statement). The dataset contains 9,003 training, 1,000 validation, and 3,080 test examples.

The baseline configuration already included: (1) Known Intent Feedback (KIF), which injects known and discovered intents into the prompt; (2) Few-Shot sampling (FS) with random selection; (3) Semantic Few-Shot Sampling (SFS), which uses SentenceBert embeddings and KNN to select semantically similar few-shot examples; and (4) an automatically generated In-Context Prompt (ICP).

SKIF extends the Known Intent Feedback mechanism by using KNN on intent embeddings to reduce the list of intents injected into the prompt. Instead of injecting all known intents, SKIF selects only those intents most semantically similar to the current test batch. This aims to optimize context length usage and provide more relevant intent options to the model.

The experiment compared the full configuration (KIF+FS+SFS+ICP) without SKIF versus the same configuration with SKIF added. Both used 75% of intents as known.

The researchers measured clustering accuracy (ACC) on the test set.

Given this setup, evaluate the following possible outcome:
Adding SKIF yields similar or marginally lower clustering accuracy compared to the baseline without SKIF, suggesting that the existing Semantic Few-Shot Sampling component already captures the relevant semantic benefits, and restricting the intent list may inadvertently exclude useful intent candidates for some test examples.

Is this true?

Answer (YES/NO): NO